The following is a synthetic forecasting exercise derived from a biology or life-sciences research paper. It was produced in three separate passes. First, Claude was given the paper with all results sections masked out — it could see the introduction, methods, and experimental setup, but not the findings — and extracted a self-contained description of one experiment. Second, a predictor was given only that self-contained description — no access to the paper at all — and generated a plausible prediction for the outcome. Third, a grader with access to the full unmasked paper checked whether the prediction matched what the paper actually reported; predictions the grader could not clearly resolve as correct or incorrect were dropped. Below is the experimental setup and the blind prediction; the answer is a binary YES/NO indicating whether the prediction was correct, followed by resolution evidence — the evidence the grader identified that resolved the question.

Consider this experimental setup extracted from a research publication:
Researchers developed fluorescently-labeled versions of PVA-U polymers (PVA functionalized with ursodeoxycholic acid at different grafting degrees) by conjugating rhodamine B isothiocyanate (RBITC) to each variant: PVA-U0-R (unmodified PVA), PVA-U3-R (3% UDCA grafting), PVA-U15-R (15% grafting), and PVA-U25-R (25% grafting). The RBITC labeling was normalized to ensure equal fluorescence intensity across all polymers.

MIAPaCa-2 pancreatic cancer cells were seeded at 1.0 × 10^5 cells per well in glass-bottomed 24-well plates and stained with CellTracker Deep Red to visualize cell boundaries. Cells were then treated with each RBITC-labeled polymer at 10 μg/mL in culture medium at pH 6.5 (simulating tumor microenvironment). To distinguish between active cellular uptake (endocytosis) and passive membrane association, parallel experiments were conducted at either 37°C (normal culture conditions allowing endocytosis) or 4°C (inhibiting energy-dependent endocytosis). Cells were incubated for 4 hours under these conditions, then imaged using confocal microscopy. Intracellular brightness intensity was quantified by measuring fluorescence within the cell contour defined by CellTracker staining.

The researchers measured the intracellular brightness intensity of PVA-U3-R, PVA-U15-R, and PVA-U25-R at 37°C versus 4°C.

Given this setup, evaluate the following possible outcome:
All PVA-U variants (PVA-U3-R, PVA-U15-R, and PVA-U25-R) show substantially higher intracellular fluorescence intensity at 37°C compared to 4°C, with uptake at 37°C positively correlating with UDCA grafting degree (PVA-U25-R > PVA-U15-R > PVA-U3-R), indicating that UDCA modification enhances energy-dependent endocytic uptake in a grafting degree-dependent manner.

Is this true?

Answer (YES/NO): NO